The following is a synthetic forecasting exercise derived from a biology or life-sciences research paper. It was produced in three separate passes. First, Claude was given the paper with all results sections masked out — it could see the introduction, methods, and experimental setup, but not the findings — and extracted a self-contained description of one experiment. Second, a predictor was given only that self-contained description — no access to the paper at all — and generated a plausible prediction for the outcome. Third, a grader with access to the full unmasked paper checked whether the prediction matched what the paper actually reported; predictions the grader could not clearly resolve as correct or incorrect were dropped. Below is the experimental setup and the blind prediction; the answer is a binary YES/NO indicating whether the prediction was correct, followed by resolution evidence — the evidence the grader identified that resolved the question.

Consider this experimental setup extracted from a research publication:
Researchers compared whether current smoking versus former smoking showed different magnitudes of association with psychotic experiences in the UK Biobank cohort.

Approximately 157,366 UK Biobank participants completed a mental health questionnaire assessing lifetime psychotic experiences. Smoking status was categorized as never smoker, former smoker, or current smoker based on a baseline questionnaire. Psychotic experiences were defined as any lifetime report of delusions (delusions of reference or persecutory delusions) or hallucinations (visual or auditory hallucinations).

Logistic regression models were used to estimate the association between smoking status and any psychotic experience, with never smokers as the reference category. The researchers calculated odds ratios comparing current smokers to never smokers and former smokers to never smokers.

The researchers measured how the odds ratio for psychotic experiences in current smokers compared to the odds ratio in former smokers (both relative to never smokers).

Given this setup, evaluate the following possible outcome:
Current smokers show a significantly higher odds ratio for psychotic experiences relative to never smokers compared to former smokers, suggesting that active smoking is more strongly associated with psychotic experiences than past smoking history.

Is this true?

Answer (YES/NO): YES